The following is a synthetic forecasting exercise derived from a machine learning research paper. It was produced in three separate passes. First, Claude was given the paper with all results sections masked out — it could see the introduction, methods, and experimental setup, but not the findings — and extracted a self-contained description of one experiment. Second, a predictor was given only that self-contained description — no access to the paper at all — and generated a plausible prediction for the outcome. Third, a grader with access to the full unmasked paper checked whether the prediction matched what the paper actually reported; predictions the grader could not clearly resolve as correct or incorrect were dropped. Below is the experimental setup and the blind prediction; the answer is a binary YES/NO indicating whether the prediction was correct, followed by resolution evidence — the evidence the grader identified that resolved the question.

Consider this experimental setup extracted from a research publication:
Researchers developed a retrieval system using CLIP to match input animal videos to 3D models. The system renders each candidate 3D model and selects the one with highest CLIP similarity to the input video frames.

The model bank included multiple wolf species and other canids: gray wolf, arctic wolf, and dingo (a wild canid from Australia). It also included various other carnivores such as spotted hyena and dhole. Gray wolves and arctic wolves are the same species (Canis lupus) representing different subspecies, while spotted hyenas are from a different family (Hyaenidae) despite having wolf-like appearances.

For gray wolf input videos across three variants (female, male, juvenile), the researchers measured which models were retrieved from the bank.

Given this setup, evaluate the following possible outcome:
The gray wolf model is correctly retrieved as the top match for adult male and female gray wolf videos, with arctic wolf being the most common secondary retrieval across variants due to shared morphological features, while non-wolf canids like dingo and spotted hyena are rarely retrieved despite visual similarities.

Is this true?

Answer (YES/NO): NO